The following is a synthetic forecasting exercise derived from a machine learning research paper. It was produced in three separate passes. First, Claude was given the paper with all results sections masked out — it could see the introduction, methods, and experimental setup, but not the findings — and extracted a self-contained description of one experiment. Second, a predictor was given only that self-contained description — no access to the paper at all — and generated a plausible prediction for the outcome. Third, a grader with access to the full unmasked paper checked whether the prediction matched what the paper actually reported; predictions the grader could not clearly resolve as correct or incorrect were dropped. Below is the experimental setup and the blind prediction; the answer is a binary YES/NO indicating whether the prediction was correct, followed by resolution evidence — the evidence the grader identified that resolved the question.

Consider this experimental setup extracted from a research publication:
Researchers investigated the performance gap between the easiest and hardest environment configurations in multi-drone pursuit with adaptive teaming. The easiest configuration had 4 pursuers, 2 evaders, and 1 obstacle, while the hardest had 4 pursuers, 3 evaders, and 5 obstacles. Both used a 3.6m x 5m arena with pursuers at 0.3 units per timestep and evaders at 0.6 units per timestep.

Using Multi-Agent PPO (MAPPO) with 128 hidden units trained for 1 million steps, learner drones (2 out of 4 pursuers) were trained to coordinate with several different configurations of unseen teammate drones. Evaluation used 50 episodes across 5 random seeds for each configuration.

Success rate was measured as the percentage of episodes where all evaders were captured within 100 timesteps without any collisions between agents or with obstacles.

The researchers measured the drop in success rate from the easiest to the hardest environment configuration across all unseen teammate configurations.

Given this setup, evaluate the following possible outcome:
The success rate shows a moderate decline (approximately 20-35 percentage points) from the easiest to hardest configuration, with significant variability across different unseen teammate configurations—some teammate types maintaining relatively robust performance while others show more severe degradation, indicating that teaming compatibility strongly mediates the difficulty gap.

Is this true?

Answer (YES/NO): NO